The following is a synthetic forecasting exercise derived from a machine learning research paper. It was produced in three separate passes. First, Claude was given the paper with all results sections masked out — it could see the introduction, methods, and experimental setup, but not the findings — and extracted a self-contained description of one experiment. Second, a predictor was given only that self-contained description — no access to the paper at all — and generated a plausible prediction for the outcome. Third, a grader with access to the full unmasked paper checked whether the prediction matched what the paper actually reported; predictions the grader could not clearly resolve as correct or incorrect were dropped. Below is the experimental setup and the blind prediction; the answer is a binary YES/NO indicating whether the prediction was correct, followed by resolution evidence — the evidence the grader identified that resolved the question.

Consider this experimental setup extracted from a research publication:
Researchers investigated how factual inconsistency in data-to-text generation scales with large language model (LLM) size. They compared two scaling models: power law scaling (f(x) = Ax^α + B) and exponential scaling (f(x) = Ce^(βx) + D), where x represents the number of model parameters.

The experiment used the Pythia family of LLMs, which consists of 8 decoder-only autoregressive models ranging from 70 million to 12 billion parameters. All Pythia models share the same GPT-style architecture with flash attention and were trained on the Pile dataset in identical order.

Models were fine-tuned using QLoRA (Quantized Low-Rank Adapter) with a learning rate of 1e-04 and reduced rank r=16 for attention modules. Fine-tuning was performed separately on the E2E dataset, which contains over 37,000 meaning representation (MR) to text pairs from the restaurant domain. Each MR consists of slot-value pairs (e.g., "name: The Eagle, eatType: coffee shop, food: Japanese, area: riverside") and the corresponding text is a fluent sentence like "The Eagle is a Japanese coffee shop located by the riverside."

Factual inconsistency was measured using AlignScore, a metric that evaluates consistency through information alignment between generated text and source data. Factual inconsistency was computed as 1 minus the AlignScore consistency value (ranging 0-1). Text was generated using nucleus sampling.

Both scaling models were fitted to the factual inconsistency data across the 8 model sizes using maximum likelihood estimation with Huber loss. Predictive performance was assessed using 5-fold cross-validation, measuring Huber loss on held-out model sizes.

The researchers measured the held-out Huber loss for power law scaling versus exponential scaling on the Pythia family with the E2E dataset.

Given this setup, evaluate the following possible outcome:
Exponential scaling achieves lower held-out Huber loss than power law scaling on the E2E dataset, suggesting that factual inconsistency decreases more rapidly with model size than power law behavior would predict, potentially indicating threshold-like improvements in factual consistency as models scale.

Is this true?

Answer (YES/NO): YES